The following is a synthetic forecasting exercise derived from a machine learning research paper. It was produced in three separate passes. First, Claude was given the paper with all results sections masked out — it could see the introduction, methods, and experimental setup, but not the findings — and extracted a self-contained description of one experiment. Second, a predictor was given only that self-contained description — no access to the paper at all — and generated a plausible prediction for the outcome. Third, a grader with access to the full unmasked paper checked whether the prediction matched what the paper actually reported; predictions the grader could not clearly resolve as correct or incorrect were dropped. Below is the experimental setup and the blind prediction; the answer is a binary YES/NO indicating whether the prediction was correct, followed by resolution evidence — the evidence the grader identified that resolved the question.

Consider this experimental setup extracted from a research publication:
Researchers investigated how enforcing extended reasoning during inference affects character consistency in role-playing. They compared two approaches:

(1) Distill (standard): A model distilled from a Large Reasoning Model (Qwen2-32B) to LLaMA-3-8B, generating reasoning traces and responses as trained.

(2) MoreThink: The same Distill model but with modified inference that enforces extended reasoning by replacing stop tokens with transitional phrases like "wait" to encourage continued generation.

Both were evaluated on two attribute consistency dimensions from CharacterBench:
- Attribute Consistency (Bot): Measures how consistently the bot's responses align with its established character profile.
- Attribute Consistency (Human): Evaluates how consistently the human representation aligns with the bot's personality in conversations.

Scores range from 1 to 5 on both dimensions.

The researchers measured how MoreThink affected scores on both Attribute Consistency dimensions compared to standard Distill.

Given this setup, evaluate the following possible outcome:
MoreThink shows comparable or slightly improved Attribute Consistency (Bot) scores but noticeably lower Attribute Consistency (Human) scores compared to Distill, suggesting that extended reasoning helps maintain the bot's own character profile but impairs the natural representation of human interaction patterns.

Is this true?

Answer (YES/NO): NO